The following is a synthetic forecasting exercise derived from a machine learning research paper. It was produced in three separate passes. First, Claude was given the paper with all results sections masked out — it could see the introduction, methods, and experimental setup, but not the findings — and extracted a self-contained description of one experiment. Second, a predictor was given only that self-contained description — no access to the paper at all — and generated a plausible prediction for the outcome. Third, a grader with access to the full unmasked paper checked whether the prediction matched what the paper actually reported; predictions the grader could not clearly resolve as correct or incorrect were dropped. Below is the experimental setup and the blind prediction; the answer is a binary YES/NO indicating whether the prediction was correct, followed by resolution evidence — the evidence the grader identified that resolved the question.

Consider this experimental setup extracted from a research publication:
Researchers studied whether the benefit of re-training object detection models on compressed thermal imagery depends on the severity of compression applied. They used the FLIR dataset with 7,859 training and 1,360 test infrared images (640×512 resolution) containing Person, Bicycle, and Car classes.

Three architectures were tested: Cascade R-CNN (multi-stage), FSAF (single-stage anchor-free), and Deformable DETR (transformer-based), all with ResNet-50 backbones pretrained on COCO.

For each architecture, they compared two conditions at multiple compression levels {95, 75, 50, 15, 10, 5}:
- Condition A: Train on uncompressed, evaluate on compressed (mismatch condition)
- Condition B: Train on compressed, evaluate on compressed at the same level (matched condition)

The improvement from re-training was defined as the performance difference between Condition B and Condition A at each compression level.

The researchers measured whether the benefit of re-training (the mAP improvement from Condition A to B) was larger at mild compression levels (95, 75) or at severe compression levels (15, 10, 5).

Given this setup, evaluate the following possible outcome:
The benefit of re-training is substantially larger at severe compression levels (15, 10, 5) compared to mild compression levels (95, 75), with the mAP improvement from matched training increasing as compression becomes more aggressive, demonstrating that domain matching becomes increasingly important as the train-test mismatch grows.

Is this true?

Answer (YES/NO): YES